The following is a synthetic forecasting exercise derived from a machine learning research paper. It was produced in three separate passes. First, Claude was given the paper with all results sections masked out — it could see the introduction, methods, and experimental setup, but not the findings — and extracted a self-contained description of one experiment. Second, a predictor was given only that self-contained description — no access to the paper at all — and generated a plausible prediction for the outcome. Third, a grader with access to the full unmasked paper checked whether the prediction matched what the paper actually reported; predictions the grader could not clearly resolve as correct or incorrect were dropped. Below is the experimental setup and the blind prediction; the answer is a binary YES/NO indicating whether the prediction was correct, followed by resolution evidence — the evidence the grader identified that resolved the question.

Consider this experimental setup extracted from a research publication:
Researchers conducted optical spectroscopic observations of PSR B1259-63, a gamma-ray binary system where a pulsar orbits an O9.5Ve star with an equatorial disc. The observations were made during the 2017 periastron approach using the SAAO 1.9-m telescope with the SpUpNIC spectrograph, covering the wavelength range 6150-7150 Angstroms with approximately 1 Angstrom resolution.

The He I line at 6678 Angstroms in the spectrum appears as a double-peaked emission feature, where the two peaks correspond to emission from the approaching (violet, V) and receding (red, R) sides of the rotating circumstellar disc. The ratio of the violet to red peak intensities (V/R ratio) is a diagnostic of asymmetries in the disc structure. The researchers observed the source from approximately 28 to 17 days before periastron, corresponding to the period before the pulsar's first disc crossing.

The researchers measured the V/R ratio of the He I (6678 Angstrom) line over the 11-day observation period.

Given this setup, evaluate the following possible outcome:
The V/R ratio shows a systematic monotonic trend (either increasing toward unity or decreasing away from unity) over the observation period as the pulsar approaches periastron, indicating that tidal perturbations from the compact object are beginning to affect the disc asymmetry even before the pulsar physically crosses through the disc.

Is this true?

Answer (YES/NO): NO